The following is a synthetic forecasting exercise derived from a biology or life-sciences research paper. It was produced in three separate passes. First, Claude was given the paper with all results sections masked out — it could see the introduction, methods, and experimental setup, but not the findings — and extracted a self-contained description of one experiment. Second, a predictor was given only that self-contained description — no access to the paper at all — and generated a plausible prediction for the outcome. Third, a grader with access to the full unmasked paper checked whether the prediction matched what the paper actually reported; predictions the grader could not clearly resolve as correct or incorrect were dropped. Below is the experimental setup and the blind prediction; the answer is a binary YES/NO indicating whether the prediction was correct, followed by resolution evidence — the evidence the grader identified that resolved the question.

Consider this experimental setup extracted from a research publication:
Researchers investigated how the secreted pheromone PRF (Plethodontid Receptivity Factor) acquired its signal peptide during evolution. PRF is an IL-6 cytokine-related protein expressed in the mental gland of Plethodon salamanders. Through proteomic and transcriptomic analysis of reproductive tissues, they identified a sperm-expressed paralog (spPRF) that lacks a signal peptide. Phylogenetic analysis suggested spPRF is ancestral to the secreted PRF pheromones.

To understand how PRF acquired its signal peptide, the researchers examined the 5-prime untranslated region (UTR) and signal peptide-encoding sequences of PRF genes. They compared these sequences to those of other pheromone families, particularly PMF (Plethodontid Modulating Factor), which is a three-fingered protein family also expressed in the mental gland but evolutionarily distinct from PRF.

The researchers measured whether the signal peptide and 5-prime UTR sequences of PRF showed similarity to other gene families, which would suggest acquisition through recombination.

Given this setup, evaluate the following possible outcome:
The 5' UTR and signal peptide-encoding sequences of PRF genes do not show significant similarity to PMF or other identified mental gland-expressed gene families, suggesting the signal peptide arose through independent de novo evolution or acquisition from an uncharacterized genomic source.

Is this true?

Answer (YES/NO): NO